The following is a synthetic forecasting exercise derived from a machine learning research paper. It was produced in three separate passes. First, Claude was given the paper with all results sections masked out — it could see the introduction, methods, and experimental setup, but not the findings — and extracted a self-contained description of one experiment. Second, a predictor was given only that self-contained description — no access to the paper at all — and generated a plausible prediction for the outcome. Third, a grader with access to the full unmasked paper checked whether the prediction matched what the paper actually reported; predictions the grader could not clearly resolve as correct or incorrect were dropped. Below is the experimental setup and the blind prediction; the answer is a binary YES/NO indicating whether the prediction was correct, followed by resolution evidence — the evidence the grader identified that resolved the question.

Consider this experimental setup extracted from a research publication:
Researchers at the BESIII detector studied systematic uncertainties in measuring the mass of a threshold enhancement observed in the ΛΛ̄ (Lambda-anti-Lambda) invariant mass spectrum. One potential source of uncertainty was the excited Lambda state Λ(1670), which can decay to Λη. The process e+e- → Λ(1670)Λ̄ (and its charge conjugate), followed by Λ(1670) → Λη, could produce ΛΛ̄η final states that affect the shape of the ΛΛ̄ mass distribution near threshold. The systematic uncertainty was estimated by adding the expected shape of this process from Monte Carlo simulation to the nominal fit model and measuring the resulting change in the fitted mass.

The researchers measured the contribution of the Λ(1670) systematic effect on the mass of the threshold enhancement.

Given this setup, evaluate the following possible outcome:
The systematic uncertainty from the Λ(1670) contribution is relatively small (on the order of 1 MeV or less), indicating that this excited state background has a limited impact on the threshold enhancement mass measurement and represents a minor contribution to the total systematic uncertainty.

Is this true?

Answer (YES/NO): NO